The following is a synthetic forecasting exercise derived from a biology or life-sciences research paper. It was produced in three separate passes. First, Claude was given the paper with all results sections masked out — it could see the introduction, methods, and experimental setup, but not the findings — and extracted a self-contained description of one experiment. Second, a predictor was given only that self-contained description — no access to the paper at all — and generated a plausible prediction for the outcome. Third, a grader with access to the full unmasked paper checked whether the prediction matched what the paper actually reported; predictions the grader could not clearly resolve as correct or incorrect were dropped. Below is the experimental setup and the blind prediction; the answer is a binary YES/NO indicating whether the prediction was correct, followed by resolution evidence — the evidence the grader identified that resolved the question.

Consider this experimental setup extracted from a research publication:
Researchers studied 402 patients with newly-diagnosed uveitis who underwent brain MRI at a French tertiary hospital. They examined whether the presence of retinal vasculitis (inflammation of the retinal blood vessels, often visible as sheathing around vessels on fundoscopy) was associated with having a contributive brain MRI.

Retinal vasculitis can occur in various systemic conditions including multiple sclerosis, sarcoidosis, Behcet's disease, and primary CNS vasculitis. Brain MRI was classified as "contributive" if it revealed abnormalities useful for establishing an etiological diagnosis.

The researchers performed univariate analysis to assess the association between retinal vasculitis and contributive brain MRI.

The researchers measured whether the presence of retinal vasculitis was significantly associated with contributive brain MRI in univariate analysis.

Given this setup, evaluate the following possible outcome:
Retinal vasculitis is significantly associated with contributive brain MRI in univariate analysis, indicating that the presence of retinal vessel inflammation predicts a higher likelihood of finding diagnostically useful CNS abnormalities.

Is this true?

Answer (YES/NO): YES